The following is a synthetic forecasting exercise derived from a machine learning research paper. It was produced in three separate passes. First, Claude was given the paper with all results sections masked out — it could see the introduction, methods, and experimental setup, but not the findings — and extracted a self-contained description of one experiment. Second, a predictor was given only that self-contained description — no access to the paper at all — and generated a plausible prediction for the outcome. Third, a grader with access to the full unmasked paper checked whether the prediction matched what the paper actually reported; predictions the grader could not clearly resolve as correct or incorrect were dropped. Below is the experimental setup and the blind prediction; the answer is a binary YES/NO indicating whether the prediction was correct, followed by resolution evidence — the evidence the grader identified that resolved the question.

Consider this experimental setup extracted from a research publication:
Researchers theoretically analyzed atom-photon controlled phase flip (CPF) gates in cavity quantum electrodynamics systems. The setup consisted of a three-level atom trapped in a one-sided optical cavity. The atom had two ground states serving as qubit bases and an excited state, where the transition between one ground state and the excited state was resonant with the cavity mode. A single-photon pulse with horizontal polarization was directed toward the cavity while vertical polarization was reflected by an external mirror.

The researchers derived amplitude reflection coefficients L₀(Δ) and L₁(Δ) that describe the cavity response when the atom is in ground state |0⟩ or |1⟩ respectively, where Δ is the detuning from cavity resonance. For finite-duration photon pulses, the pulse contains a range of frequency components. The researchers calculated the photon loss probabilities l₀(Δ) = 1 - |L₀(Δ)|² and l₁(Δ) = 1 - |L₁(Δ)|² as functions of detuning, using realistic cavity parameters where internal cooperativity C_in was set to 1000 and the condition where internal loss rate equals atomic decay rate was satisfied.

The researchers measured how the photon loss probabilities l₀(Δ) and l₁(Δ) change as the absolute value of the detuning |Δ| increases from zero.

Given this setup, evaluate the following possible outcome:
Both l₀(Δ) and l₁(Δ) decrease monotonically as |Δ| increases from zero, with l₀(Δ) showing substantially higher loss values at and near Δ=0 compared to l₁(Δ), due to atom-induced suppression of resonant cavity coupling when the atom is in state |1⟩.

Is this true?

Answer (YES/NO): NO